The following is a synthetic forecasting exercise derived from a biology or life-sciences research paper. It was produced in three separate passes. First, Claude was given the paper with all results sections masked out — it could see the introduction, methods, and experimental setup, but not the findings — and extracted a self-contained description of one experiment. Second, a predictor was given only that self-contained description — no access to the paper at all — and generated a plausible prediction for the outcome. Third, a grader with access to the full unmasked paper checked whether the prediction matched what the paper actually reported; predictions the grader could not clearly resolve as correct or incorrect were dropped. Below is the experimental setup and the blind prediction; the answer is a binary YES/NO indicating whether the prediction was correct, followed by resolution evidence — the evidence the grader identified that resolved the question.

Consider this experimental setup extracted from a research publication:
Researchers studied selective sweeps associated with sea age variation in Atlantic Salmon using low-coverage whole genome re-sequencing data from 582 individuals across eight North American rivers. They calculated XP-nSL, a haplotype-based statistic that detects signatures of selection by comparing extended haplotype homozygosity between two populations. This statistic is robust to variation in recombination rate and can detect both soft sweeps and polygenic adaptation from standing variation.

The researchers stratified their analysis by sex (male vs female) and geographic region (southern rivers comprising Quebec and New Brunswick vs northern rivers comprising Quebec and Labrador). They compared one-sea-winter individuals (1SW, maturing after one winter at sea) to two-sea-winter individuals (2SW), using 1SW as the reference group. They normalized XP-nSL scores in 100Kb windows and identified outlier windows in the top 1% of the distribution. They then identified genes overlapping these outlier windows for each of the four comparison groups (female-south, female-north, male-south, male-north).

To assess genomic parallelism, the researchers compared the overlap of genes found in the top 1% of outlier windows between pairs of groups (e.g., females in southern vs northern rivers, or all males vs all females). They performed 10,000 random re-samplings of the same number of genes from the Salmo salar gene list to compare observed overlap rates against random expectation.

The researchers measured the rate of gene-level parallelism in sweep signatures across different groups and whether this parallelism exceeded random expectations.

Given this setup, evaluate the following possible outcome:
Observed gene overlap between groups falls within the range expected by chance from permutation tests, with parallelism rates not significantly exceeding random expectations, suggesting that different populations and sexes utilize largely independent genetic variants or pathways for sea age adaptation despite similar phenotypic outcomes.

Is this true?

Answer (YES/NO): NO